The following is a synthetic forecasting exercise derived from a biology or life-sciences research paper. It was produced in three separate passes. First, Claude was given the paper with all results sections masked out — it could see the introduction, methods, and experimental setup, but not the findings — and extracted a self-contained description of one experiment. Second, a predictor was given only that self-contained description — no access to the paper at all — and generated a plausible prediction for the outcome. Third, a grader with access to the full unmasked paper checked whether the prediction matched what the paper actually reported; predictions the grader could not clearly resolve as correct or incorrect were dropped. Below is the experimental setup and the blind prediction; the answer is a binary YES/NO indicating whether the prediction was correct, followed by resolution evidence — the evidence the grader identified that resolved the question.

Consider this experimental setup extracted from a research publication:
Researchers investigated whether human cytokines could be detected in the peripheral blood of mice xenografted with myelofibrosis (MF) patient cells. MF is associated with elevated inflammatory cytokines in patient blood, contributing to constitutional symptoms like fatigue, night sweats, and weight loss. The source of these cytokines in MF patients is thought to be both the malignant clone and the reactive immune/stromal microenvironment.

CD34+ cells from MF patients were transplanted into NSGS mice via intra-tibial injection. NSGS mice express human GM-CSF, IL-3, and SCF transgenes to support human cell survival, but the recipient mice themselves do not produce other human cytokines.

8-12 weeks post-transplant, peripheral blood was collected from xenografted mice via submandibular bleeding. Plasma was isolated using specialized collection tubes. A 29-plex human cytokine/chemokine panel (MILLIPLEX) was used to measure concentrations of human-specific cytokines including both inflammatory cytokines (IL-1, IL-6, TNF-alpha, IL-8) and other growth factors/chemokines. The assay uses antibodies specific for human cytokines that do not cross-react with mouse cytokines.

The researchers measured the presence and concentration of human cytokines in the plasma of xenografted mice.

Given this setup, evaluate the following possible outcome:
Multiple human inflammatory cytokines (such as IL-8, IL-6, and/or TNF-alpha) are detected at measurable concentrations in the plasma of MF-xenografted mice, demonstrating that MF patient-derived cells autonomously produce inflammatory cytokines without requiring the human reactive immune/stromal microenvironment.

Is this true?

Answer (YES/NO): YES